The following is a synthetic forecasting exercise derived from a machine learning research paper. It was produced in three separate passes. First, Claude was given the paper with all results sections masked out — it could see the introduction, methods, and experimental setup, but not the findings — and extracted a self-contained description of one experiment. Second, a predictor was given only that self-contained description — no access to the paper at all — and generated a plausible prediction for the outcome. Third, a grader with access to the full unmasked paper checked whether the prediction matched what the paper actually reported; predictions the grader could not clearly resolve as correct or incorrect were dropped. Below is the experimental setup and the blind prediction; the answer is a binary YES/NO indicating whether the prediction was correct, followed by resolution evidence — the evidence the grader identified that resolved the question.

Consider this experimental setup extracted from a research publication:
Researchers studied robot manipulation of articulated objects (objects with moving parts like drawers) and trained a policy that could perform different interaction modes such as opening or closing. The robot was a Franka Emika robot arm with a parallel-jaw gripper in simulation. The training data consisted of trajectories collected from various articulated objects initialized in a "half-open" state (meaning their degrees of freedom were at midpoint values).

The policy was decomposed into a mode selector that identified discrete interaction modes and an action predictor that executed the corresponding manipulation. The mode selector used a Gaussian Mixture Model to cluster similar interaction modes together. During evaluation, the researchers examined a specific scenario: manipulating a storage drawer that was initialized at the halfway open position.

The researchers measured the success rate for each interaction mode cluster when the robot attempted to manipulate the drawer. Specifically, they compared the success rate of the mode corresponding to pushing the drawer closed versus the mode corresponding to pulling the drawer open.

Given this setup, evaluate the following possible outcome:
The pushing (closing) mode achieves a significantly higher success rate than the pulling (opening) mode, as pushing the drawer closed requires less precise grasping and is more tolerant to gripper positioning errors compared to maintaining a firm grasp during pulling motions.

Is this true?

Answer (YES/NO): YES